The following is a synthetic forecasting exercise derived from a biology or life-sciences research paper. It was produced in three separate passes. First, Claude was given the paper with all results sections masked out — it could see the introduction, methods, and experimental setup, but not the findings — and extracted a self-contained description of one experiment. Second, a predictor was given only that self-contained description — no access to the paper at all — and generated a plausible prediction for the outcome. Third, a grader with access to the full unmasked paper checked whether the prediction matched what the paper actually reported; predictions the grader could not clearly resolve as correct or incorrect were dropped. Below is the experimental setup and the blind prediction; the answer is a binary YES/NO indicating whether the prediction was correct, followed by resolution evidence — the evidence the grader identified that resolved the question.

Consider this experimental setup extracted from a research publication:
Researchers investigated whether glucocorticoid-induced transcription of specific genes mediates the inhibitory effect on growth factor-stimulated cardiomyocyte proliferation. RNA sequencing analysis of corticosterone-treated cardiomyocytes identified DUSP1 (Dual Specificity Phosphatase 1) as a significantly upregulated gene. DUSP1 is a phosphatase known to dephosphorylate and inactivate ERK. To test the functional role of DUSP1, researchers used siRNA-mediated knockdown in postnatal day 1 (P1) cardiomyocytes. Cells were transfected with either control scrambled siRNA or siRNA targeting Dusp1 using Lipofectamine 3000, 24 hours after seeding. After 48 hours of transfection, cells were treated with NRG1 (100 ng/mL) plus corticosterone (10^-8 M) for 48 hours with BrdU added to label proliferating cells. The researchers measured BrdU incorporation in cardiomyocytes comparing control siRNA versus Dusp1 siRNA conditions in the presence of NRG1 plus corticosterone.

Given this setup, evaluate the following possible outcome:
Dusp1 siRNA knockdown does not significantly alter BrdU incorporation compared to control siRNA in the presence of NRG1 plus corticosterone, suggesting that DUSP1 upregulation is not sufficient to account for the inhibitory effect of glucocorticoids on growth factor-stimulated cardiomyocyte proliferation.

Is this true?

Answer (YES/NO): NO